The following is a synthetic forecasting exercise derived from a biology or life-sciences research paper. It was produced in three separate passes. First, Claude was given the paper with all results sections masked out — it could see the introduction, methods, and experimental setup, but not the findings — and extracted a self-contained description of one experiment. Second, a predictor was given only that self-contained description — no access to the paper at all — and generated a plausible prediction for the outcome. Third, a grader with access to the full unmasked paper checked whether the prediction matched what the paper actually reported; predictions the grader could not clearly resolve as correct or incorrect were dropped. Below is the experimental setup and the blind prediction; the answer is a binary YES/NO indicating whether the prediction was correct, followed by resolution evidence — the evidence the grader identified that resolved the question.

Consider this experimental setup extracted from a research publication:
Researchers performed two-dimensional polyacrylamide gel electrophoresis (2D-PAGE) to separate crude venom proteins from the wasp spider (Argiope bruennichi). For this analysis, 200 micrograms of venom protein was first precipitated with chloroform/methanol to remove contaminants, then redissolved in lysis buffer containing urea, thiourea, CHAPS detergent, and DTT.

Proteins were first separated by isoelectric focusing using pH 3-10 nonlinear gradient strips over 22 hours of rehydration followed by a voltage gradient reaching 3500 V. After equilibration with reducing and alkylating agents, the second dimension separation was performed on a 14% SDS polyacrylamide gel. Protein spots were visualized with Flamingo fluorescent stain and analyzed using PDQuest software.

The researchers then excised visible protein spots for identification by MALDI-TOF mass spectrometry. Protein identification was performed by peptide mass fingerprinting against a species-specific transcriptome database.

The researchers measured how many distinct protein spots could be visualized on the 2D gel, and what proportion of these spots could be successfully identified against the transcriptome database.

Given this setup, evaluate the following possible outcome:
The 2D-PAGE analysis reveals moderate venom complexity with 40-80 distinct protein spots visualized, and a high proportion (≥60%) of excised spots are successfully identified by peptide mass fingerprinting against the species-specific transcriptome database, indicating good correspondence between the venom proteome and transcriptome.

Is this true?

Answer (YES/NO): NO